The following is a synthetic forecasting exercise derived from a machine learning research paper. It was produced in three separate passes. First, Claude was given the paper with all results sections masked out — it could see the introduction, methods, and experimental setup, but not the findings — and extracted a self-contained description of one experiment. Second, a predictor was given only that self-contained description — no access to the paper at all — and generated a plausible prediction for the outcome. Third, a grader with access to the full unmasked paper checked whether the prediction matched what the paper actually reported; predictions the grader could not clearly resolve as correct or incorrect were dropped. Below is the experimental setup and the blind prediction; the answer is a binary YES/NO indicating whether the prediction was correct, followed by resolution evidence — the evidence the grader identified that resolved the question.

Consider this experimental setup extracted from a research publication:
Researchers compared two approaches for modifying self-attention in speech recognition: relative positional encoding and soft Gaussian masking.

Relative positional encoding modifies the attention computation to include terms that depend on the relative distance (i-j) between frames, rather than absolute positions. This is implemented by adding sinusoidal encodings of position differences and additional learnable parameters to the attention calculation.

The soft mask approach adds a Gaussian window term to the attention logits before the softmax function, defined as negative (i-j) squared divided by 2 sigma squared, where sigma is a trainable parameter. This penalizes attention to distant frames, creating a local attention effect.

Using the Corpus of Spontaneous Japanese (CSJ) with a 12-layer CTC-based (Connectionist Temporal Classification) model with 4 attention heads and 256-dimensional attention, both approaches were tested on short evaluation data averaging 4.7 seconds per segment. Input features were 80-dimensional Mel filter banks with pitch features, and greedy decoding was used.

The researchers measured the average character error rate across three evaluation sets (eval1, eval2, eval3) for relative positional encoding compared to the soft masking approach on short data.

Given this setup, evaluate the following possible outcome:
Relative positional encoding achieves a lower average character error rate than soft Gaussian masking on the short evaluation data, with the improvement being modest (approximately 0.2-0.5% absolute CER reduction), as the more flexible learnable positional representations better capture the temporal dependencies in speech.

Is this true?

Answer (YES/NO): NO